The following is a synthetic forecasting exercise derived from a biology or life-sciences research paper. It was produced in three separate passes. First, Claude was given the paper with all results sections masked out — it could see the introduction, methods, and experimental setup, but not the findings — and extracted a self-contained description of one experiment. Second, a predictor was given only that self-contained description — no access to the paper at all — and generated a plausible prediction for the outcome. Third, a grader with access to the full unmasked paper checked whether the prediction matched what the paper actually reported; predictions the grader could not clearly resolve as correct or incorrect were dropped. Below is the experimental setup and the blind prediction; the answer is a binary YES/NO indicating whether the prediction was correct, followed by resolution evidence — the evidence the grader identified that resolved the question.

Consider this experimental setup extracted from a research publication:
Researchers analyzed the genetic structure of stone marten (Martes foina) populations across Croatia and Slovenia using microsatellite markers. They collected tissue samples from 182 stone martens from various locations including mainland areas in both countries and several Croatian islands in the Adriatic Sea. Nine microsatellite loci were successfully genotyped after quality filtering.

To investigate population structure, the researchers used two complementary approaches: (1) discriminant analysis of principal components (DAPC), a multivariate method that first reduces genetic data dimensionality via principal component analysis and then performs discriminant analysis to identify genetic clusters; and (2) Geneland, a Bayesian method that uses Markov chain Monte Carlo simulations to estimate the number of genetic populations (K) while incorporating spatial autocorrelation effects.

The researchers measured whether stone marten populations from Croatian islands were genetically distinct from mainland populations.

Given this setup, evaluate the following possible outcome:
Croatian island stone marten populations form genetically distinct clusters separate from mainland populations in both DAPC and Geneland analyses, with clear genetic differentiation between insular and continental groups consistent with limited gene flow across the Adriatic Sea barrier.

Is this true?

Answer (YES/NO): NO